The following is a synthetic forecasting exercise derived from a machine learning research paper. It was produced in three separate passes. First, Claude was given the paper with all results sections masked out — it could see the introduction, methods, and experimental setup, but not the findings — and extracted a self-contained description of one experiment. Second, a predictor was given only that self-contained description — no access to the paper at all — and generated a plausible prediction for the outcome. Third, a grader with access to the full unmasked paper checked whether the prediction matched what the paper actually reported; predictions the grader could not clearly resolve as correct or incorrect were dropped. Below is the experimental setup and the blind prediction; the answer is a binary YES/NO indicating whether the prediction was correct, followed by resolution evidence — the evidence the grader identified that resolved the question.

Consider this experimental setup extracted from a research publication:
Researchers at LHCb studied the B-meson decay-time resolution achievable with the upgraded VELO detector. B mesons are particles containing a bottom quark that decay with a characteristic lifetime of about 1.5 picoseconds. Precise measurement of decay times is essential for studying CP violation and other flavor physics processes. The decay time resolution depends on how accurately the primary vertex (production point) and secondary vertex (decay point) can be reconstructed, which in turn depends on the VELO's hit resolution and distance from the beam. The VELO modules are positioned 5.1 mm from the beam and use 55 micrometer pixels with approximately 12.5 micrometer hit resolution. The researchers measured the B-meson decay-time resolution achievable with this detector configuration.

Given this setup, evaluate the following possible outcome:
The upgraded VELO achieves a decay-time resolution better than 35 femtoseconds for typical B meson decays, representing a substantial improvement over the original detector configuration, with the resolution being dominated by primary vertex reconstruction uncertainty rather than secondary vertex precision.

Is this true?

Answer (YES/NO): NO